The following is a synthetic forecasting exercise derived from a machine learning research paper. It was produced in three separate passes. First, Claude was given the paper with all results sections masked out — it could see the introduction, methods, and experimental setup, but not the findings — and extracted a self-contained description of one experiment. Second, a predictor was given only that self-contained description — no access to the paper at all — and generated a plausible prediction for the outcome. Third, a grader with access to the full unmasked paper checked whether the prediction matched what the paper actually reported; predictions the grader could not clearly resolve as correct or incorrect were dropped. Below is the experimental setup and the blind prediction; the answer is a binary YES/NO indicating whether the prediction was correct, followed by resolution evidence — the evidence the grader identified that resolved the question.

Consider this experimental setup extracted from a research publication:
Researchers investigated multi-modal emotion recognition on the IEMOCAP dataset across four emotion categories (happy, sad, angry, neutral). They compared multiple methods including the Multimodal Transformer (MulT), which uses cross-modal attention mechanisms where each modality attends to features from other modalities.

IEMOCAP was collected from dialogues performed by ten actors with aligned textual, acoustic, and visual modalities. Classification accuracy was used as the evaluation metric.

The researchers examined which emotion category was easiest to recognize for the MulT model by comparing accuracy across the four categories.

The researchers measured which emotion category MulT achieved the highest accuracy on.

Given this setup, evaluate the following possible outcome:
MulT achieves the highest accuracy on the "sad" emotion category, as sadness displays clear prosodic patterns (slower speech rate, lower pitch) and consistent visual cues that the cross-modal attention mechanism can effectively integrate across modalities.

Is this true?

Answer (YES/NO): NO